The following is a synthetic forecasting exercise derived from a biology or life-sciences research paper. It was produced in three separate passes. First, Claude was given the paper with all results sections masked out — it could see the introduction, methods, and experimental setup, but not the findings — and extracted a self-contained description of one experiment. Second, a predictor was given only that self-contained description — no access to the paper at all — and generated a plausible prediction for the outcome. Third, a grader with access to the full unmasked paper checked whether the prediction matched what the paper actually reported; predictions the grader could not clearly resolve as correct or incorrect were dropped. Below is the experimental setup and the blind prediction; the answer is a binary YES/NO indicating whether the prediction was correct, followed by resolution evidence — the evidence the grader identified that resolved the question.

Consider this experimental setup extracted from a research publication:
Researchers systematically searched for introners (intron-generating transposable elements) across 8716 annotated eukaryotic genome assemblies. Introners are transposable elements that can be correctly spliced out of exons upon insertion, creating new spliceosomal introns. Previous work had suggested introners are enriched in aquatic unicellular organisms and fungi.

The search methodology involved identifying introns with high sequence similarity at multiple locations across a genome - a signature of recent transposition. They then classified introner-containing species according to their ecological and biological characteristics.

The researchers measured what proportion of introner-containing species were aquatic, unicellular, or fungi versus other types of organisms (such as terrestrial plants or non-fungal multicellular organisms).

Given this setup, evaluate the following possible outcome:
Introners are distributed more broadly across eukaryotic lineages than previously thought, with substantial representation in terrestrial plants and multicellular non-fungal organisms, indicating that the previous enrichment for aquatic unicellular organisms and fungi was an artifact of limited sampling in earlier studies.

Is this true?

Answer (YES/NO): NO